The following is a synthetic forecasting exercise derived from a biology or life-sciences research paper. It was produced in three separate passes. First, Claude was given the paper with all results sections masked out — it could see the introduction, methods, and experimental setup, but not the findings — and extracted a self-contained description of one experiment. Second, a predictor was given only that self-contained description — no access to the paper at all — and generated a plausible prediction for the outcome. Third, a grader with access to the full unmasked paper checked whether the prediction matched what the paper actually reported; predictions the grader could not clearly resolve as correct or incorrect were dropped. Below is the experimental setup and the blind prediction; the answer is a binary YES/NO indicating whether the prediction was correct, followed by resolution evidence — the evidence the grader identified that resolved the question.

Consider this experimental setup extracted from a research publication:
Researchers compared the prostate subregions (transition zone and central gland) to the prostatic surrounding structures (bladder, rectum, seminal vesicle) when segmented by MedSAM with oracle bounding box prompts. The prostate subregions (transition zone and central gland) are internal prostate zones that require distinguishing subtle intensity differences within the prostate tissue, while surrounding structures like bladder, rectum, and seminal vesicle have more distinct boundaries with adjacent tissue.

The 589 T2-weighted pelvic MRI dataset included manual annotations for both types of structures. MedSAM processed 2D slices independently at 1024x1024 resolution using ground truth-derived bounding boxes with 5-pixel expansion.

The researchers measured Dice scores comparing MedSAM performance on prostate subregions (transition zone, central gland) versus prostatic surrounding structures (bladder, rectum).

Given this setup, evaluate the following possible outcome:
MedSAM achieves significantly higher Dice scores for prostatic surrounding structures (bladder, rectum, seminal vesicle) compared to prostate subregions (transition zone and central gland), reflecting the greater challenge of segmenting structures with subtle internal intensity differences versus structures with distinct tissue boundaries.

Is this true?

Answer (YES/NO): NO